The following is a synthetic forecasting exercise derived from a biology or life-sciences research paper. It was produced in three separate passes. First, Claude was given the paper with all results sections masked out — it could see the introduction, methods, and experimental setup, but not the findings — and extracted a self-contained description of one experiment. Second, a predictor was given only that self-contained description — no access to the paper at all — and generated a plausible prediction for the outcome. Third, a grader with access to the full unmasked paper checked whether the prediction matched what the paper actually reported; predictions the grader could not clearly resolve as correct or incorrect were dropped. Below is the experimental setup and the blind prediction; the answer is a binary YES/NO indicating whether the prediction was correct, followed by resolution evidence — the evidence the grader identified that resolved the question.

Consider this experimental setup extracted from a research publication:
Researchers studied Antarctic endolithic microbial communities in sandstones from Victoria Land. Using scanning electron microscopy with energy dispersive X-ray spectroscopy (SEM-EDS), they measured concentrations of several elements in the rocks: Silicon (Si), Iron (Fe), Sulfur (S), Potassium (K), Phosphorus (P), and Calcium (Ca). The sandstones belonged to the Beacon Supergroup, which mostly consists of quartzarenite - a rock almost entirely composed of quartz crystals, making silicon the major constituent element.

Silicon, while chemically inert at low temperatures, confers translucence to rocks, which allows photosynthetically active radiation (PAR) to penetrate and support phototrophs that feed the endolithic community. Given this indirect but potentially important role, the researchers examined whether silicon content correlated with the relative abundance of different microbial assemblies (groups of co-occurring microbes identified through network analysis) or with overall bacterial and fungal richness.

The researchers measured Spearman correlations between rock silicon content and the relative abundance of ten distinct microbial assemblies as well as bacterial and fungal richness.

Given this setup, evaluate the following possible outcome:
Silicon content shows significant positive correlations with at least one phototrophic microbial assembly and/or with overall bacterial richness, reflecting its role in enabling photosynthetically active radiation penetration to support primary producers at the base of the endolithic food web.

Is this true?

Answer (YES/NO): NO